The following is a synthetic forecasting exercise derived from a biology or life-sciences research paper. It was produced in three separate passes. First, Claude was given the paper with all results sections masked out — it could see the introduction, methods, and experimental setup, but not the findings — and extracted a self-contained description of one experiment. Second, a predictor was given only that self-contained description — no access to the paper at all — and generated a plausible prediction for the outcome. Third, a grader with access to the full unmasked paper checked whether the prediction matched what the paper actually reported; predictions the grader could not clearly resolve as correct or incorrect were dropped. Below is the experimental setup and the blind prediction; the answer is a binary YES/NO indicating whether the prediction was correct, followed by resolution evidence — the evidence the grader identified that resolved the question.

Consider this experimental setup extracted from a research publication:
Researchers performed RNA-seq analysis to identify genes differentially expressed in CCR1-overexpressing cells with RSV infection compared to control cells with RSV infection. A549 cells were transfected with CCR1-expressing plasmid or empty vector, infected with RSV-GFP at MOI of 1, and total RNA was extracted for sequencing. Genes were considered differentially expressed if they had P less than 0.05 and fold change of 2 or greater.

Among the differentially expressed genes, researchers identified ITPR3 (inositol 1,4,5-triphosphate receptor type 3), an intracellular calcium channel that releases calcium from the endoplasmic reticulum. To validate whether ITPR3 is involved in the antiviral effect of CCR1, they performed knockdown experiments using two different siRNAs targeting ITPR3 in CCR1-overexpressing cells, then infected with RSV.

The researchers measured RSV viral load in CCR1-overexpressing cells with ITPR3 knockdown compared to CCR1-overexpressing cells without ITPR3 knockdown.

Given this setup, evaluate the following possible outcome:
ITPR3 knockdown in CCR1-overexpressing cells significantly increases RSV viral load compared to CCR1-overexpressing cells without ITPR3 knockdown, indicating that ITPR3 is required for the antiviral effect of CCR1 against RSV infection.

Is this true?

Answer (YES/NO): YES